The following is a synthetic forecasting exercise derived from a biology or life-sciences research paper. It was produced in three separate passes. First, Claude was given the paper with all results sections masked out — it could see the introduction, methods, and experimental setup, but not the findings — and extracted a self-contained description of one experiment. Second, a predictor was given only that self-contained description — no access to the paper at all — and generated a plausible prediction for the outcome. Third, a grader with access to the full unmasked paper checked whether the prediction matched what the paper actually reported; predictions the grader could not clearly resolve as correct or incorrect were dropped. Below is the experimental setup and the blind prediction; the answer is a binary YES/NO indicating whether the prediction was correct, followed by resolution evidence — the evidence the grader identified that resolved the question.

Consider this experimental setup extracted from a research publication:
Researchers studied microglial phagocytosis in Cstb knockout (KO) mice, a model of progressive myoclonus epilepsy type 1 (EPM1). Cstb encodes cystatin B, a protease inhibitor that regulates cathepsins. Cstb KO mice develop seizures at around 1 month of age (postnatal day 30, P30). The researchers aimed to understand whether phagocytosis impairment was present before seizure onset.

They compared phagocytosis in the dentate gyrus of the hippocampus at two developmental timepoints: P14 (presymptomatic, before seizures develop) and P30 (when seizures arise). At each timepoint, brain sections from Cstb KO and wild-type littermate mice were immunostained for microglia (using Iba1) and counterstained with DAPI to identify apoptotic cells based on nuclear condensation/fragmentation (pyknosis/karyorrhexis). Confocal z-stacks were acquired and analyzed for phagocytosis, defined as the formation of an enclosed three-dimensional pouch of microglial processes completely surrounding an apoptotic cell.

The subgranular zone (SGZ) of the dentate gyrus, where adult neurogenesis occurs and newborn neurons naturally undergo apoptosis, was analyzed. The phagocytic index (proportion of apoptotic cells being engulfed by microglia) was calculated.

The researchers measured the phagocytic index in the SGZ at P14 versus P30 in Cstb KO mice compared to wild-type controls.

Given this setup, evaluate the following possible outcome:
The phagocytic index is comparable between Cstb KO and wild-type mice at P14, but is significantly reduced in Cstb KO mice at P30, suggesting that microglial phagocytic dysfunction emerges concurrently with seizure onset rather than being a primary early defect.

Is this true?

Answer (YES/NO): NO